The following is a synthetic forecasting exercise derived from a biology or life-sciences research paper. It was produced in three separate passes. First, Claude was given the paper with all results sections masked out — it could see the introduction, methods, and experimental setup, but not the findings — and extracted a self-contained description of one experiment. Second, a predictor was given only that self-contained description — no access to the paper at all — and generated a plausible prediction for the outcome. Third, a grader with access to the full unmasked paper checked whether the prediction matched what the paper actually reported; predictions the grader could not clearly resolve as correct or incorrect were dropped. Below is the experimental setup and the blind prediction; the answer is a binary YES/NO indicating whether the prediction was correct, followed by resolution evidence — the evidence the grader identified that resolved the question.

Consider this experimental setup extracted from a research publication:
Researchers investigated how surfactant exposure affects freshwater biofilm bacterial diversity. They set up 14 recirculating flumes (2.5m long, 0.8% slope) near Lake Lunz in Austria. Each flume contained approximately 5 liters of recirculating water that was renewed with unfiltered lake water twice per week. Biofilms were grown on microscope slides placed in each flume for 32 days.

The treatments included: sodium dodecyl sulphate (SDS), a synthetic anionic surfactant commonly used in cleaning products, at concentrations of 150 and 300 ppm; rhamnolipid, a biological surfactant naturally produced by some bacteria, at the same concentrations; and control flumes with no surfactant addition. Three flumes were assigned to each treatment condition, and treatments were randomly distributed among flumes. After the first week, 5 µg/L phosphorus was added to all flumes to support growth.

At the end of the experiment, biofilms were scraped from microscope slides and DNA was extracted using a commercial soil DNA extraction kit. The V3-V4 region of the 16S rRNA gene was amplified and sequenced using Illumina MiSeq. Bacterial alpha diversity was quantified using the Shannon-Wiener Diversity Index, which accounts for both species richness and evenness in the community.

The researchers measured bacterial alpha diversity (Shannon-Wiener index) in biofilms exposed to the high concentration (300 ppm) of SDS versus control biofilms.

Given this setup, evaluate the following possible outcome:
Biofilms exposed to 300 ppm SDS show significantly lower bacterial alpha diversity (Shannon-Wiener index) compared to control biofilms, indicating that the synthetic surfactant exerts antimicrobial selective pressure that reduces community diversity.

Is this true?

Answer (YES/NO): YES